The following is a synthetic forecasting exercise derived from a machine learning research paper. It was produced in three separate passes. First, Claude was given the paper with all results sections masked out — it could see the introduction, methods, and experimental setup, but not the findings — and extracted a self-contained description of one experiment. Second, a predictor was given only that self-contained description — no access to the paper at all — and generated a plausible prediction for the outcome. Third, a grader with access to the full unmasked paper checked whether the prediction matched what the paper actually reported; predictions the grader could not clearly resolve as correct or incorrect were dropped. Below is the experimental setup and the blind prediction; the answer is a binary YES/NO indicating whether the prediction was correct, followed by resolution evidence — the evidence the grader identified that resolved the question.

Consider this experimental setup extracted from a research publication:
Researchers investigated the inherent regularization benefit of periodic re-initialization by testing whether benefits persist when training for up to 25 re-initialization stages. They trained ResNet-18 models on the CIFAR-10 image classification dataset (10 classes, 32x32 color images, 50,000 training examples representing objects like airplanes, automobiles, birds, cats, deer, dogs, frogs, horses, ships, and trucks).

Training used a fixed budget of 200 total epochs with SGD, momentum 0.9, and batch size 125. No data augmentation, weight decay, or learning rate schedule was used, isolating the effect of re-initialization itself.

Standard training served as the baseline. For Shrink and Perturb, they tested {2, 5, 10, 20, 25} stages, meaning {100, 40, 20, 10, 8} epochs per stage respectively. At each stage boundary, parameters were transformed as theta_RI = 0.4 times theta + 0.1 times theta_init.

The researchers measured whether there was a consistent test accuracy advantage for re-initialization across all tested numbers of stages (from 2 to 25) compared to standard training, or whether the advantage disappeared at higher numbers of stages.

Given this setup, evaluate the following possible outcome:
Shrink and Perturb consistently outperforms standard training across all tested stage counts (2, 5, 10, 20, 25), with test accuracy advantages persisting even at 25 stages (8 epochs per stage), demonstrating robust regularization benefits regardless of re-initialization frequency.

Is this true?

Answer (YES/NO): YES